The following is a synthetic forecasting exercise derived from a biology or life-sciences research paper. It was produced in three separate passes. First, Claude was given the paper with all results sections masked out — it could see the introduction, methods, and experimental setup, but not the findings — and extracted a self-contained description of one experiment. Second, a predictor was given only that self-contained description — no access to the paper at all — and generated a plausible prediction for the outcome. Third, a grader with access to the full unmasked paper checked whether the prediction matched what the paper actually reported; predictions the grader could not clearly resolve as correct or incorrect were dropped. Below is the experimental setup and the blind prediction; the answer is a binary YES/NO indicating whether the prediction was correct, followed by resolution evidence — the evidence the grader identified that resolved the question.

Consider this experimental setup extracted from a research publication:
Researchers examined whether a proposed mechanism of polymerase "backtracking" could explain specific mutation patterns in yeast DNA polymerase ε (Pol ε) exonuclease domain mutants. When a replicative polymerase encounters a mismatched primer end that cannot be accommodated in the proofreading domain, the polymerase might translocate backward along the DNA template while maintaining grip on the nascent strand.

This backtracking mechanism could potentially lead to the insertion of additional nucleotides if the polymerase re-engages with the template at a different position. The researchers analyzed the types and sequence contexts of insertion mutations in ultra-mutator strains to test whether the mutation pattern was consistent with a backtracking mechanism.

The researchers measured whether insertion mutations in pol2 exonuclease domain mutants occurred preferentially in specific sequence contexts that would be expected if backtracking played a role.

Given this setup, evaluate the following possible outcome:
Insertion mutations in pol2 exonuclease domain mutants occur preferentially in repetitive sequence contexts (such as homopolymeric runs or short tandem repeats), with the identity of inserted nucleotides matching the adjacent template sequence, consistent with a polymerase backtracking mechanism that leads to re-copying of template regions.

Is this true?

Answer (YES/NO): NO